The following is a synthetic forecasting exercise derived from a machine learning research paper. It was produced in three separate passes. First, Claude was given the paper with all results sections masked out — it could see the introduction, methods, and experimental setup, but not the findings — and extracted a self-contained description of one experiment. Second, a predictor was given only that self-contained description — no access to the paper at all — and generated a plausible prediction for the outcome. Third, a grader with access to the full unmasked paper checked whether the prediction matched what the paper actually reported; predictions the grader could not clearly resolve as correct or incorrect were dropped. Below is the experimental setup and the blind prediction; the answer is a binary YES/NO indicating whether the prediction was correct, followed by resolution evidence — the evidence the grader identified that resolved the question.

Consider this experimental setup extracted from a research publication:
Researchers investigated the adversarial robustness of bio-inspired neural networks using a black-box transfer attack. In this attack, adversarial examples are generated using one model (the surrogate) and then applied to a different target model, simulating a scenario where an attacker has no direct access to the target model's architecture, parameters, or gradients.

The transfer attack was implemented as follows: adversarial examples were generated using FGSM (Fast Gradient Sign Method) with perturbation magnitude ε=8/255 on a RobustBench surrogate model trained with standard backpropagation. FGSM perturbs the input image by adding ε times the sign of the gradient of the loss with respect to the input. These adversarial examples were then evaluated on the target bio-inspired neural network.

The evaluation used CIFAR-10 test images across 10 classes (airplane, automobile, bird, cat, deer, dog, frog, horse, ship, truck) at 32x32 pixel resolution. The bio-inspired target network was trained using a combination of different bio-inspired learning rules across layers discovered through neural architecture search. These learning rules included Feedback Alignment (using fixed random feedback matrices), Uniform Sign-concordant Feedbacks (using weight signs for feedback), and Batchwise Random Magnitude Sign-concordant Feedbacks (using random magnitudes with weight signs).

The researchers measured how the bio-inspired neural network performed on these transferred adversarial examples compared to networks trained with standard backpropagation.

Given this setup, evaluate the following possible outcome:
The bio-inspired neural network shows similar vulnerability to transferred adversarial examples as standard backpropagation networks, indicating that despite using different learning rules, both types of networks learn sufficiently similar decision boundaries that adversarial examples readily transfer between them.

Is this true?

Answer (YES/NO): NO